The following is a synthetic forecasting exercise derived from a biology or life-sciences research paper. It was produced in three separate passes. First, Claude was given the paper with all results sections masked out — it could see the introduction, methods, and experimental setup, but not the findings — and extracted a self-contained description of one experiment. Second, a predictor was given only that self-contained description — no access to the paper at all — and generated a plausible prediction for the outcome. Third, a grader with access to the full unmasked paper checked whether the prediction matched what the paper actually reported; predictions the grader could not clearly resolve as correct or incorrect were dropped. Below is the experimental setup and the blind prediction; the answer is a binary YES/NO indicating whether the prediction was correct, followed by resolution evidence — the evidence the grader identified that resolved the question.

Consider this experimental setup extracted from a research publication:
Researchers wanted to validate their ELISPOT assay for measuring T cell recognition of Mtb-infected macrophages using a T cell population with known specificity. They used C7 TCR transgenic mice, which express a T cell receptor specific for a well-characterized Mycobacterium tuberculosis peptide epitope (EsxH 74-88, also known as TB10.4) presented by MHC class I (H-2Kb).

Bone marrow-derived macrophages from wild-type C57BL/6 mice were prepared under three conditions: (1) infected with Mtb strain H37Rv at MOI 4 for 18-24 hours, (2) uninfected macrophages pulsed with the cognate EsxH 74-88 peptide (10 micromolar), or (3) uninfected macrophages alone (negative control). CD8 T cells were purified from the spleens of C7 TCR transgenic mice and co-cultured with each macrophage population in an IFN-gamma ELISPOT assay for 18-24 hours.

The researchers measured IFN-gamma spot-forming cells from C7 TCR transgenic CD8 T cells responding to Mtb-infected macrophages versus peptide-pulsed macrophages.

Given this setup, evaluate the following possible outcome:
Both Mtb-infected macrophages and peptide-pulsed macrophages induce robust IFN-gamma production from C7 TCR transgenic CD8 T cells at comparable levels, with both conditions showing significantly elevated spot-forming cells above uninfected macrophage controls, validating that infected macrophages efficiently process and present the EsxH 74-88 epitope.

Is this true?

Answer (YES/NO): NO